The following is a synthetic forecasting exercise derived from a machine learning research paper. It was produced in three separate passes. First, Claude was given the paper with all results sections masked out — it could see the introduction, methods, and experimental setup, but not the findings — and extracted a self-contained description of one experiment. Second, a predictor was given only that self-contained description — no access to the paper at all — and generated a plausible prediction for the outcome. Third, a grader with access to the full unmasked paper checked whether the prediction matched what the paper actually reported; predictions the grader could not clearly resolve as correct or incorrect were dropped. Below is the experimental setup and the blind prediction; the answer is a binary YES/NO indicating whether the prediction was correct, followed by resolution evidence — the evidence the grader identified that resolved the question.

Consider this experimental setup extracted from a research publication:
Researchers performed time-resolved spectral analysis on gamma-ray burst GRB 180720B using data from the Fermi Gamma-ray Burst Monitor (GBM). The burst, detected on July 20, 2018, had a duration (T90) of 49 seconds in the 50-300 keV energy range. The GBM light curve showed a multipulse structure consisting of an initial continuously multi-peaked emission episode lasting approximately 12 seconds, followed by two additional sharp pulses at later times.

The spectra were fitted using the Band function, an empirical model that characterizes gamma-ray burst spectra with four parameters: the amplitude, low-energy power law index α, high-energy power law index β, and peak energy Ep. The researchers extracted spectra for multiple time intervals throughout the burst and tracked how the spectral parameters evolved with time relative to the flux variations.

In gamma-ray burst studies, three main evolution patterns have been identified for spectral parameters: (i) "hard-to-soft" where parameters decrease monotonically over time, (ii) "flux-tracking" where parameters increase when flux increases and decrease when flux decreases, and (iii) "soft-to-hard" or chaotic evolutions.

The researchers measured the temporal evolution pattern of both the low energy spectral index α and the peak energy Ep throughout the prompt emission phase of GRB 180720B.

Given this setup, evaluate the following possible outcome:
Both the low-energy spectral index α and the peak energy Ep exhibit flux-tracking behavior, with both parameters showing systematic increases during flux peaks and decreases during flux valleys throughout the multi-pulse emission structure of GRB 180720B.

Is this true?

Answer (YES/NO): YES